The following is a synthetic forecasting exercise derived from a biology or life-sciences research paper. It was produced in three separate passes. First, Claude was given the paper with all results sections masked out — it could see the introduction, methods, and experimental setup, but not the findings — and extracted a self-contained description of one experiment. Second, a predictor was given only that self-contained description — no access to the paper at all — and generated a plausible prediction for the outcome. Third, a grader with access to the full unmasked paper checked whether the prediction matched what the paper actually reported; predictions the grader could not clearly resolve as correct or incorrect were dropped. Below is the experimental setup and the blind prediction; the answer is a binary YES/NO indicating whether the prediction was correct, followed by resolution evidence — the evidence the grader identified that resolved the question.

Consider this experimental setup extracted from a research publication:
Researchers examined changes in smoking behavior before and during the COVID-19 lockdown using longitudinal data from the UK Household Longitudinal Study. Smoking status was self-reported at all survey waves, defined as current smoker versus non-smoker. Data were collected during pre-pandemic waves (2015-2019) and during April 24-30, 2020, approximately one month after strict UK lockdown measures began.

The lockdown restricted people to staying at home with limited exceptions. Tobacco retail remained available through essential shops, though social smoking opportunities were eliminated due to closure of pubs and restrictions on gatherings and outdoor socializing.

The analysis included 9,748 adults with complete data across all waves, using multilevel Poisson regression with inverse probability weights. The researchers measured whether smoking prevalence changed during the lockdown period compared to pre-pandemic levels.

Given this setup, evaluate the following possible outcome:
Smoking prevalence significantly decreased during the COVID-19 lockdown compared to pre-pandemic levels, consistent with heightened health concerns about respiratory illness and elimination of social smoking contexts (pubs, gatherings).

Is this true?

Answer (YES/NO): YES